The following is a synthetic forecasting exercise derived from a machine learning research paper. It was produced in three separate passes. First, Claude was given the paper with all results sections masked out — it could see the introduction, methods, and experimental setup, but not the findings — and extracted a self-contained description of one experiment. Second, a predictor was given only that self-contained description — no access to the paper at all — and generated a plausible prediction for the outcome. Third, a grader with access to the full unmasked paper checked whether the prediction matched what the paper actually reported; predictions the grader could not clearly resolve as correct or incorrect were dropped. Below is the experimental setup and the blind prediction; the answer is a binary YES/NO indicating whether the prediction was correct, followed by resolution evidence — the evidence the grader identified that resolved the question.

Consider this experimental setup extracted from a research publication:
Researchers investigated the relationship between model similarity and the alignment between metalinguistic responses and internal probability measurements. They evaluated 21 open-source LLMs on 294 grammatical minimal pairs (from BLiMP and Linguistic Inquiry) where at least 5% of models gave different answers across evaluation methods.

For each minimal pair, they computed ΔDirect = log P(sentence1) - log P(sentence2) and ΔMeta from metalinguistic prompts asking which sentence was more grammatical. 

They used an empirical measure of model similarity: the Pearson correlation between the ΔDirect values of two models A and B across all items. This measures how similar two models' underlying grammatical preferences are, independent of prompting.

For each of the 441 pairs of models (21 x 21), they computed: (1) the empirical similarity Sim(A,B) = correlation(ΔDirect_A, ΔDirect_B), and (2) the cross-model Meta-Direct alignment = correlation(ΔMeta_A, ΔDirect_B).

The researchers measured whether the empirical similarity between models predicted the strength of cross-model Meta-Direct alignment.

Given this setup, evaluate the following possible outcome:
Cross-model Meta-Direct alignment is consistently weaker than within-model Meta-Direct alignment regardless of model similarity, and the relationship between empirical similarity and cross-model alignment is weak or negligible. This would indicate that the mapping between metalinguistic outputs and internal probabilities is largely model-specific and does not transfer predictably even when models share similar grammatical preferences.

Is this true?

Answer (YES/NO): NO